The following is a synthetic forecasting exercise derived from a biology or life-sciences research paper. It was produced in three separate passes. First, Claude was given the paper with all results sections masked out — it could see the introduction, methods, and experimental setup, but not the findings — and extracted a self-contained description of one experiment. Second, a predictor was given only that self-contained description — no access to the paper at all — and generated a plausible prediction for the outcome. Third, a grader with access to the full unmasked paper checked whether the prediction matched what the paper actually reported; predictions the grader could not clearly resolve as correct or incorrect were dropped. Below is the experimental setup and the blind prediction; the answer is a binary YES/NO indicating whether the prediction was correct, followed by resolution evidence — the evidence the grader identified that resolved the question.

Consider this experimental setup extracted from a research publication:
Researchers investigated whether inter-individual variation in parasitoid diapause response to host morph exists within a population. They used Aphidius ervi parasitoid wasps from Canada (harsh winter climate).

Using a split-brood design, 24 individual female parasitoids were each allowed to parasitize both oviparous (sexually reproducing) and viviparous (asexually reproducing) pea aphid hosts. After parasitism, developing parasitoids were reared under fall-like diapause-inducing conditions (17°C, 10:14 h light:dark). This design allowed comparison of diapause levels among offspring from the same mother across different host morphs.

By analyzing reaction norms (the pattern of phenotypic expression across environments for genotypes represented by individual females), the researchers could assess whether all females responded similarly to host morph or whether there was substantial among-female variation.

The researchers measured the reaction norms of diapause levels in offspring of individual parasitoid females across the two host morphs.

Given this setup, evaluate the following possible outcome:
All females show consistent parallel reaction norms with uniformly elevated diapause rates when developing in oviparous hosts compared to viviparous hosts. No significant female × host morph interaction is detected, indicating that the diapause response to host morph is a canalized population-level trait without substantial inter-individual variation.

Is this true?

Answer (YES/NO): NO